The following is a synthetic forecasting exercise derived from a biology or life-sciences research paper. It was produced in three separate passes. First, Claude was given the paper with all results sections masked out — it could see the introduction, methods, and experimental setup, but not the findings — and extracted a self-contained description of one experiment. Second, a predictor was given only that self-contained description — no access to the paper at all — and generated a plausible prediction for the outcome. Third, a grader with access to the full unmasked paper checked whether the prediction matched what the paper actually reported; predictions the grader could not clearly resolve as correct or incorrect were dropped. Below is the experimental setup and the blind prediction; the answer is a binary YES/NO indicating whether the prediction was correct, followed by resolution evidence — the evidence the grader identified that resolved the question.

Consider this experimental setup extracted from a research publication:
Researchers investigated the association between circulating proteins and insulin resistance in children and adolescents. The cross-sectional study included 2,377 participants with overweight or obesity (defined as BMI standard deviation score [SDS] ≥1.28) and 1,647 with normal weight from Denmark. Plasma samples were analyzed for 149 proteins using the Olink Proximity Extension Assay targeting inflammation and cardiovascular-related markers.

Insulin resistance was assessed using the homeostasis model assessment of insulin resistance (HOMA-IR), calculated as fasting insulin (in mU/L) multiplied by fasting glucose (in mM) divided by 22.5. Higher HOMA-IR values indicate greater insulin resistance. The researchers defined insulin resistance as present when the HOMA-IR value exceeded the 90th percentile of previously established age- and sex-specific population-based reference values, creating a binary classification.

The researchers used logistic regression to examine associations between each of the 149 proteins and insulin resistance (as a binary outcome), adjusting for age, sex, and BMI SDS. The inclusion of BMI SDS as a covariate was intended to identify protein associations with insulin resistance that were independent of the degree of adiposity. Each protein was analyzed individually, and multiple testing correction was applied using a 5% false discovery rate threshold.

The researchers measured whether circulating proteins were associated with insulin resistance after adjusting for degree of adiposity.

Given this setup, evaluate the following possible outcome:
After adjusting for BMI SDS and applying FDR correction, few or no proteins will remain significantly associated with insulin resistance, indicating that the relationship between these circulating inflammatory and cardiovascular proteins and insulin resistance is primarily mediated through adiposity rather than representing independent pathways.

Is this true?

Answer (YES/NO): NO